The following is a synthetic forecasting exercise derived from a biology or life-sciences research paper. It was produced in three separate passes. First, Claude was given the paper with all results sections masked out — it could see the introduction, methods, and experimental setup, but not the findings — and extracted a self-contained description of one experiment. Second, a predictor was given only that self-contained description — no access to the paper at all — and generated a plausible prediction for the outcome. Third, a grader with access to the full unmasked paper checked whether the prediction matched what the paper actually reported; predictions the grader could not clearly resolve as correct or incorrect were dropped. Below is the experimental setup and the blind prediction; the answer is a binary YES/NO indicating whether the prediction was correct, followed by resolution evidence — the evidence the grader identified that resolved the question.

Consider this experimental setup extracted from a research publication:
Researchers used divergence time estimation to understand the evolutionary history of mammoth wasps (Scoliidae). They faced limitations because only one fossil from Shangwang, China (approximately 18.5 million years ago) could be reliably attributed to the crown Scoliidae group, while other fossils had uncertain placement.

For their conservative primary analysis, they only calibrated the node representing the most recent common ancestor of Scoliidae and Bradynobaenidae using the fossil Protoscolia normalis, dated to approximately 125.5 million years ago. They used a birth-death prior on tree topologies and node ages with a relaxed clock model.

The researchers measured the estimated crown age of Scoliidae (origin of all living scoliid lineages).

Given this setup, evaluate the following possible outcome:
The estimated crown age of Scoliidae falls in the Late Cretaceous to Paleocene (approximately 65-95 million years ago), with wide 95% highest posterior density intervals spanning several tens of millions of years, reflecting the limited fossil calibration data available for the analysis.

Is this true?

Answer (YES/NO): NO